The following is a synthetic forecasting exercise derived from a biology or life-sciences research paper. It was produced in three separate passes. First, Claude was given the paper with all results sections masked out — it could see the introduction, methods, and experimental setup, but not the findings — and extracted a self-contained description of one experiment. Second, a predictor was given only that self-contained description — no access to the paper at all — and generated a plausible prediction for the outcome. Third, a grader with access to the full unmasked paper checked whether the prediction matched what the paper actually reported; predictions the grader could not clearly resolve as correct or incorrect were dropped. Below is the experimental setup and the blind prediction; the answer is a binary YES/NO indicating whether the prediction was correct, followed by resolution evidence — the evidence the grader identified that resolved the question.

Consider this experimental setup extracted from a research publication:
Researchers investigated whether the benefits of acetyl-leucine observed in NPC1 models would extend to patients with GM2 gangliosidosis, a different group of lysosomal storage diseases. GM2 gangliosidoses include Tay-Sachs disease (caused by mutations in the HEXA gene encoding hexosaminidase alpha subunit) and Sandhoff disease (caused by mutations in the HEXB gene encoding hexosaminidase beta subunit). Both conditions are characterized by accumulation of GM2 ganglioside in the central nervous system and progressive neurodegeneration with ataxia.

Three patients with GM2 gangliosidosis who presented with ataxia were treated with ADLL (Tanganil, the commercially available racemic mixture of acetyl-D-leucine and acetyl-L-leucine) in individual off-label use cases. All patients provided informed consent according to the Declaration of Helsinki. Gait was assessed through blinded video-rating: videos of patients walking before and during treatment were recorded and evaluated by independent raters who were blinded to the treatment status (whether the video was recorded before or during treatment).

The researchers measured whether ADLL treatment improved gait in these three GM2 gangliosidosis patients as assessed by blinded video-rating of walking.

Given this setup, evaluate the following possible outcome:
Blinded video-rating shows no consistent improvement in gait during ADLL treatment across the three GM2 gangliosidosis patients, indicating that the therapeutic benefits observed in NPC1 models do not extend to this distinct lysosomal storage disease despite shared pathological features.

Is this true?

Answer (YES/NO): NO